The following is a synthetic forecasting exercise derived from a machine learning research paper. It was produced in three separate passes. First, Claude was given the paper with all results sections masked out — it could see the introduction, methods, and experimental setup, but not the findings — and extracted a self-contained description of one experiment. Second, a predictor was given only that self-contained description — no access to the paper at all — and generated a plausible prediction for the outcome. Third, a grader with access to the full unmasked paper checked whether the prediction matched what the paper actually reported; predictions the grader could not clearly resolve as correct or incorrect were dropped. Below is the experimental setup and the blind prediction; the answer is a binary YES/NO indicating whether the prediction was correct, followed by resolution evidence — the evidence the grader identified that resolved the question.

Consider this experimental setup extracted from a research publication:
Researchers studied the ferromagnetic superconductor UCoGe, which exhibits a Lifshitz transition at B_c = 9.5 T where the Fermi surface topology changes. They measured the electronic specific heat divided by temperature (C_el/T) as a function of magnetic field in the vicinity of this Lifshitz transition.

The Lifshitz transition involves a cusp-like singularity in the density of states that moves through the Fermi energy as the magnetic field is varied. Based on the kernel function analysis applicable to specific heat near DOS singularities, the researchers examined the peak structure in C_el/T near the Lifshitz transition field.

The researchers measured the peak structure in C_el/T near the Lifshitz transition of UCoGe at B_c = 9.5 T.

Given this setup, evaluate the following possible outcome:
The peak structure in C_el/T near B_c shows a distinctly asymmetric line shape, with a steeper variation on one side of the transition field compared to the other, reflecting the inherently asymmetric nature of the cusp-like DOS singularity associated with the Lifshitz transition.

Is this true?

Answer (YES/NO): NO